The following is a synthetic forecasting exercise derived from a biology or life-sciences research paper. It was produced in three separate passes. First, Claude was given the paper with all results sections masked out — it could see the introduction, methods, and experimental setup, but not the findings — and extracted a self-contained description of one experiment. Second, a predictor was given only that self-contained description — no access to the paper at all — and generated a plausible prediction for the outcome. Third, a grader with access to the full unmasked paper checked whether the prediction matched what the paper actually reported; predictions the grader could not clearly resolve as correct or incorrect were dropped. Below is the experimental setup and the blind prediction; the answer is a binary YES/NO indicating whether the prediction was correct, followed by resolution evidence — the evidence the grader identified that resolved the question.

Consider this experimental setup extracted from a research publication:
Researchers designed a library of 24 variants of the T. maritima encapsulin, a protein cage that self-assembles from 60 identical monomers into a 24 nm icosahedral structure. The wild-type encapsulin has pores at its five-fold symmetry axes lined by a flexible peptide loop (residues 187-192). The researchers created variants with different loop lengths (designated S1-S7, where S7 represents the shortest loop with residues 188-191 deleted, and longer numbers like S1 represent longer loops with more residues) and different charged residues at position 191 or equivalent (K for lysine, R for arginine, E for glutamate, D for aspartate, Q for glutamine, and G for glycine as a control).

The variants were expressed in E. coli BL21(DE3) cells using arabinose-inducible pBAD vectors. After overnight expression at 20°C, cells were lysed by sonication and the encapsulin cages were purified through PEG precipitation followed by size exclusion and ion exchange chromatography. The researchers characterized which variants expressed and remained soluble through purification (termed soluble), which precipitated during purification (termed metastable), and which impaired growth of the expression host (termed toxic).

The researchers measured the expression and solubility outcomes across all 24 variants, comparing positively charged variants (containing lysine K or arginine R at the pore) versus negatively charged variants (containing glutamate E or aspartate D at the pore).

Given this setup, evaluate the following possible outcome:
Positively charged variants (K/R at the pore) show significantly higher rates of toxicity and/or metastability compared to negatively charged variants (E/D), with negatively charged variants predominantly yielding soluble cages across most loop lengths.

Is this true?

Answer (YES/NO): YES